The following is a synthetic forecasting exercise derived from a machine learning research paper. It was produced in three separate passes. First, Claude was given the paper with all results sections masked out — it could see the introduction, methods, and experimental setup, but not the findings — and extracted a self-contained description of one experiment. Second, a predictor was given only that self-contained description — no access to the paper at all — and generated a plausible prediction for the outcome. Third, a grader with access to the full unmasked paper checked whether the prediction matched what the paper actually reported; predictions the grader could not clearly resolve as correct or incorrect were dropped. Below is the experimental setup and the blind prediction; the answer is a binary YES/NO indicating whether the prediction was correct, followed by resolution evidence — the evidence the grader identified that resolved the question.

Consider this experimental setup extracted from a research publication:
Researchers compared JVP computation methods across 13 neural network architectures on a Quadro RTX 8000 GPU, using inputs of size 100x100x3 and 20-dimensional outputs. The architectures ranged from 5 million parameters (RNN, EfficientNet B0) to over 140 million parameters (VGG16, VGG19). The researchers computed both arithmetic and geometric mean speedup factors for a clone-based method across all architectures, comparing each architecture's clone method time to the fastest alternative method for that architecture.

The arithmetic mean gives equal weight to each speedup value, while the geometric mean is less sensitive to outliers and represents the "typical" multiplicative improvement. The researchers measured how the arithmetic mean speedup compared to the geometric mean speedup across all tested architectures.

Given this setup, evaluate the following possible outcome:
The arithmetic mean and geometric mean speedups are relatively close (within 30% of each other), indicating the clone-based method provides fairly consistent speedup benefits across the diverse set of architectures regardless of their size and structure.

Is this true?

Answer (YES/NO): YES